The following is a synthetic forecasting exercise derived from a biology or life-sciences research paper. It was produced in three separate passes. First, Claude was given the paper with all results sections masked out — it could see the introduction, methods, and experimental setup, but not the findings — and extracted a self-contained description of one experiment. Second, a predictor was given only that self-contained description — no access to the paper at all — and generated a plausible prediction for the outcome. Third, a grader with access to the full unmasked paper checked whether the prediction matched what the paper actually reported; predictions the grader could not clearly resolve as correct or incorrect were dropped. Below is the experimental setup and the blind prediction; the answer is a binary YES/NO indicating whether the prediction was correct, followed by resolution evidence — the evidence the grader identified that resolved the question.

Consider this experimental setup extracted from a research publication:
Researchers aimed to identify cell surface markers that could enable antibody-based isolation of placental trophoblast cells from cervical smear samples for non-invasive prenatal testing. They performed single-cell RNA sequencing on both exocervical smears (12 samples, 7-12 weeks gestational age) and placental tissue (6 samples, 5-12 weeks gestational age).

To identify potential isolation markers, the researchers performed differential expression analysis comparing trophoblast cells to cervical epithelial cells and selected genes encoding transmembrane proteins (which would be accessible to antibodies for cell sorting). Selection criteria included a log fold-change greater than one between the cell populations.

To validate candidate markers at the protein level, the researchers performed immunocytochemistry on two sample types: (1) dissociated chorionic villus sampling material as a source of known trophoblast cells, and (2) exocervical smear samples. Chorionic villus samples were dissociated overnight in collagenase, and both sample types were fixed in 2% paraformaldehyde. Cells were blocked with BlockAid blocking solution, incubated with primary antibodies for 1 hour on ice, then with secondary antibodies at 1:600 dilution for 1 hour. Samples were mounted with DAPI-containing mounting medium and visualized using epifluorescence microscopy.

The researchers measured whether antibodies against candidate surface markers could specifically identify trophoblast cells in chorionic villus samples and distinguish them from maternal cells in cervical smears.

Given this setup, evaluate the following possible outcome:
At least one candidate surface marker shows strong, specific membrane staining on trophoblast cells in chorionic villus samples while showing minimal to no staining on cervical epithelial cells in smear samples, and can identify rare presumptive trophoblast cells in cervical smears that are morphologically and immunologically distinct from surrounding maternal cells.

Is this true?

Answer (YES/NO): YES